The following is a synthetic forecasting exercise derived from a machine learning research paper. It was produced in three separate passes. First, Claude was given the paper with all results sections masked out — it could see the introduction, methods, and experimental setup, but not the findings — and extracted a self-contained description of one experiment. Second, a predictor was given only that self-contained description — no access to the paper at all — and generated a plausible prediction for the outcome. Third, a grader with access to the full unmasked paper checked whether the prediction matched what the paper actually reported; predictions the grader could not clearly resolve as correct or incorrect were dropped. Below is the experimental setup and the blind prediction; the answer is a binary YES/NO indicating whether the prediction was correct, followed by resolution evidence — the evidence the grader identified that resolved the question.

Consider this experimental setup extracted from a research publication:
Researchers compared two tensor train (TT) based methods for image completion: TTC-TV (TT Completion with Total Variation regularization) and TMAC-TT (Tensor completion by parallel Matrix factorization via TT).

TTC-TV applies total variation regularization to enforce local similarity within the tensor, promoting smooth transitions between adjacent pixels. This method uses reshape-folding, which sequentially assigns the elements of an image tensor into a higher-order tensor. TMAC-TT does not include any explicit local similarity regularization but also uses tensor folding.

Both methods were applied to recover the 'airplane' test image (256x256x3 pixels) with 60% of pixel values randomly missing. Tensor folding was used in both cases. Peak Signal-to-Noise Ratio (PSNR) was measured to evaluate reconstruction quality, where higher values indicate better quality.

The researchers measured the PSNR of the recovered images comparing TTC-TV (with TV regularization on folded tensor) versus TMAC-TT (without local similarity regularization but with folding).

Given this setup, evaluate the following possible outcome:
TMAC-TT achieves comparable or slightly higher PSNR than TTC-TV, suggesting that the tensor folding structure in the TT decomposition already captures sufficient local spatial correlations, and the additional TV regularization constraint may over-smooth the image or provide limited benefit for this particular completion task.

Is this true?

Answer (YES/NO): YES